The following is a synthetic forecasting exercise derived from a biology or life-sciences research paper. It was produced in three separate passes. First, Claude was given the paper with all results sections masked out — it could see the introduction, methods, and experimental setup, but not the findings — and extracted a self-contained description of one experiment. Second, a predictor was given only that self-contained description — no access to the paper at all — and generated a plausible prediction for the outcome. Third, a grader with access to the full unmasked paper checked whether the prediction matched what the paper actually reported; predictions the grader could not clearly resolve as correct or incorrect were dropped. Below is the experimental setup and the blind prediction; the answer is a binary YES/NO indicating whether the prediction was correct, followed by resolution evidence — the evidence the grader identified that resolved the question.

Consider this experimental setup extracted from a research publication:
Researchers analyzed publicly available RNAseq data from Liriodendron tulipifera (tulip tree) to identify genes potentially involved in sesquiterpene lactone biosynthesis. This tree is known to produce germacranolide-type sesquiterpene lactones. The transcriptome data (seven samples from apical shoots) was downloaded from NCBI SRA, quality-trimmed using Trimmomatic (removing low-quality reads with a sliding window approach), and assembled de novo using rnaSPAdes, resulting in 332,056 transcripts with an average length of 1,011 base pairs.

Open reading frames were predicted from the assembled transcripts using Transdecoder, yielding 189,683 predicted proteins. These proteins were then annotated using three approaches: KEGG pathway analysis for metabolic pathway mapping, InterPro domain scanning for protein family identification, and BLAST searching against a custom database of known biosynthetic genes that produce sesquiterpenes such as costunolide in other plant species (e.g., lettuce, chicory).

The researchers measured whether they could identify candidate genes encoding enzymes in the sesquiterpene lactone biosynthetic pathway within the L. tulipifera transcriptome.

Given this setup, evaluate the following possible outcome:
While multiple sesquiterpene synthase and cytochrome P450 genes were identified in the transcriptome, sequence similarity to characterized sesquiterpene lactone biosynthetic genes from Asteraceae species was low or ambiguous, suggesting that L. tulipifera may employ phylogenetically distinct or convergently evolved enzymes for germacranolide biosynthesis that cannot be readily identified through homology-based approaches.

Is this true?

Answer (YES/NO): YES